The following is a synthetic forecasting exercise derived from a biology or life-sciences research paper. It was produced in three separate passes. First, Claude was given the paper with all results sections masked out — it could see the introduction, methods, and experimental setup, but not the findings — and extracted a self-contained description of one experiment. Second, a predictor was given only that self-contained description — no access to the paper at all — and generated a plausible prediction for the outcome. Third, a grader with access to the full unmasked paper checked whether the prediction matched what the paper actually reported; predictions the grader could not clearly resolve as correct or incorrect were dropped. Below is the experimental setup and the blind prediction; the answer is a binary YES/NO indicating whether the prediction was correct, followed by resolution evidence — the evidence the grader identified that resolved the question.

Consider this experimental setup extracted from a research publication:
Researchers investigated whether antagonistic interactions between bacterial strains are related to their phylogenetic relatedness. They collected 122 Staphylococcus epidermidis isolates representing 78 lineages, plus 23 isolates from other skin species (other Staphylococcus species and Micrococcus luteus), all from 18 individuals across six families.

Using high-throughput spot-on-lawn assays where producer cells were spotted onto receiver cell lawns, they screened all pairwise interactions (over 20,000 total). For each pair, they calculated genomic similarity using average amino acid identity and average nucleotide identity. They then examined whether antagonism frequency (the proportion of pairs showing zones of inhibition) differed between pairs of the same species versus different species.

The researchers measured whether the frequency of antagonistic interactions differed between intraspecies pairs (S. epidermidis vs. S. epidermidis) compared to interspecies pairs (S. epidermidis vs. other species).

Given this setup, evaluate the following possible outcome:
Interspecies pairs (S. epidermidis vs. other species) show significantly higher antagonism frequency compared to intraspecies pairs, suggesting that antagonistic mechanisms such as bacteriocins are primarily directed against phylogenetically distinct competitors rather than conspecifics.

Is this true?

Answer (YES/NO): NO